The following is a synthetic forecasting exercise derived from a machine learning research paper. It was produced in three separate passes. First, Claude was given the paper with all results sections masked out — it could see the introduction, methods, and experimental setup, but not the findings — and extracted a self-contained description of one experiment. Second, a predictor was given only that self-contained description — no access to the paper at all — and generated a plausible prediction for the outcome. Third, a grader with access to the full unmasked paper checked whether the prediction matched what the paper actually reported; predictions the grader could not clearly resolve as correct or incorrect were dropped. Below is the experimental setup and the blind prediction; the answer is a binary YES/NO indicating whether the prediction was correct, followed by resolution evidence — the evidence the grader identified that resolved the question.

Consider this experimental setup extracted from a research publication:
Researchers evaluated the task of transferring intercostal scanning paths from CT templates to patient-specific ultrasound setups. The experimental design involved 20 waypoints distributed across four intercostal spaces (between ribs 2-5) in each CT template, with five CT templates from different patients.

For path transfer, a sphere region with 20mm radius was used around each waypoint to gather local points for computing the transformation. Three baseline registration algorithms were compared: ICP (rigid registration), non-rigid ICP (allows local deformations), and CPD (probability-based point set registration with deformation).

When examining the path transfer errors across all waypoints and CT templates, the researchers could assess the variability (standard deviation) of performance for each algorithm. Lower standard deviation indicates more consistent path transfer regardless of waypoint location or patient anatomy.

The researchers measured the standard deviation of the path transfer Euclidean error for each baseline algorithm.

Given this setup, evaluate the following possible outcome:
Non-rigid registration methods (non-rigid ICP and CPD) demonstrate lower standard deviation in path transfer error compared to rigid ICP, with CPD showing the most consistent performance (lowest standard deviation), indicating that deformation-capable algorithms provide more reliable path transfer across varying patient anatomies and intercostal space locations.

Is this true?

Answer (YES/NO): YES